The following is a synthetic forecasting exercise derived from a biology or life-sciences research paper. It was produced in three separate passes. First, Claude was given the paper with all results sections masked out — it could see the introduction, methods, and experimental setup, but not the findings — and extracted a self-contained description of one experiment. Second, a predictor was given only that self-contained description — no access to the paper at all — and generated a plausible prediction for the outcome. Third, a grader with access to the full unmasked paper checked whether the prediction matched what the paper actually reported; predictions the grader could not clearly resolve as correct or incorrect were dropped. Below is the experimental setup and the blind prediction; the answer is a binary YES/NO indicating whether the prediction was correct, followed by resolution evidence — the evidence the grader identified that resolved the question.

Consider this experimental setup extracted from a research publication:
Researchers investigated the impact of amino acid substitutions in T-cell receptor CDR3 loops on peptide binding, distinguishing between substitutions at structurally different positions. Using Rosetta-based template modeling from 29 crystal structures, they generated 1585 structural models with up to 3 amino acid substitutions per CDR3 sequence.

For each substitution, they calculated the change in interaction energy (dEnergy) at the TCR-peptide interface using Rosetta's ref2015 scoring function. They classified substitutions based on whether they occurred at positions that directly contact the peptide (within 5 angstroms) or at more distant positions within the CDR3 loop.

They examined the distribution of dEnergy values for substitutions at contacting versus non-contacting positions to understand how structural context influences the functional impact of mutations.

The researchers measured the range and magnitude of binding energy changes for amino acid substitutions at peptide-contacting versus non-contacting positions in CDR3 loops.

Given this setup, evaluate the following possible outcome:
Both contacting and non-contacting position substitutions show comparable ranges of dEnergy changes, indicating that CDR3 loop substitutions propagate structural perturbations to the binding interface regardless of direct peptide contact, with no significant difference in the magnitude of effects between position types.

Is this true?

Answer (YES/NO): NO